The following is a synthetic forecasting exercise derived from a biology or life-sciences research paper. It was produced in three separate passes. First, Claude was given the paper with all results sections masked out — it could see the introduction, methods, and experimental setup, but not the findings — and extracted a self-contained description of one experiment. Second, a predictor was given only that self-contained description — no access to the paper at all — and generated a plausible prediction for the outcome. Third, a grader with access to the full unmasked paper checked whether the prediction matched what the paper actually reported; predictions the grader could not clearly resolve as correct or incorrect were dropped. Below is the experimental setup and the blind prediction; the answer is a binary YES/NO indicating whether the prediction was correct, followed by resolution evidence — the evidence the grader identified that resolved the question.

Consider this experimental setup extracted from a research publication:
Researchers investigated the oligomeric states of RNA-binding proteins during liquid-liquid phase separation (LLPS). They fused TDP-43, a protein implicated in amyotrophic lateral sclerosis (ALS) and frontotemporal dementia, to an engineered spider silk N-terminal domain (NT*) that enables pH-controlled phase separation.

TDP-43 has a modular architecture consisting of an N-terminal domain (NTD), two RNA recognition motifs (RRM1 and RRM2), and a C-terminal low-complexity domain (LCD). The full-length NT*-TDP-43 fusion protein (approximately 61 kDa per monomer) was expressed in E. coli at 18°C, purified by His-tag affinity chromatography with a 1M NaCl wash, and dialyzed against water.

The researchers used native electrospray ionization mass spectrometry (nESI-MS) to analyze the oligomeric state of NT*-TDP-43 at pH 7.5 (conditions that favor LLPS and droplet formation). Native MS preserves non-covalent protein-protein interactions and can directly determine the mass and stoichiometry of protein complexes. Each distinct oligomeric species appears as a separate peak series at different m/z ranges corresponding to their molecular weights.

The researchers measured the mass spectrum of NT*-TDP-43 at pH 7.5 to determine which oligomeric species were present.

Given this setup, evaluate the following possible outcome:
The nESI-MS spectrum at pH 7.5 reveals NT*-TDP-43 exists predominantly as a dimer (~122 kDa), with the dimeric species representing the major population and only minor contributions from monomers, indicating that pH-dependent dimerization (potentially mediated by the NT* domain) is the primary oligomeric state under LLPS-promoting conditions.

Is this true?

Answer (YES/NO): NO